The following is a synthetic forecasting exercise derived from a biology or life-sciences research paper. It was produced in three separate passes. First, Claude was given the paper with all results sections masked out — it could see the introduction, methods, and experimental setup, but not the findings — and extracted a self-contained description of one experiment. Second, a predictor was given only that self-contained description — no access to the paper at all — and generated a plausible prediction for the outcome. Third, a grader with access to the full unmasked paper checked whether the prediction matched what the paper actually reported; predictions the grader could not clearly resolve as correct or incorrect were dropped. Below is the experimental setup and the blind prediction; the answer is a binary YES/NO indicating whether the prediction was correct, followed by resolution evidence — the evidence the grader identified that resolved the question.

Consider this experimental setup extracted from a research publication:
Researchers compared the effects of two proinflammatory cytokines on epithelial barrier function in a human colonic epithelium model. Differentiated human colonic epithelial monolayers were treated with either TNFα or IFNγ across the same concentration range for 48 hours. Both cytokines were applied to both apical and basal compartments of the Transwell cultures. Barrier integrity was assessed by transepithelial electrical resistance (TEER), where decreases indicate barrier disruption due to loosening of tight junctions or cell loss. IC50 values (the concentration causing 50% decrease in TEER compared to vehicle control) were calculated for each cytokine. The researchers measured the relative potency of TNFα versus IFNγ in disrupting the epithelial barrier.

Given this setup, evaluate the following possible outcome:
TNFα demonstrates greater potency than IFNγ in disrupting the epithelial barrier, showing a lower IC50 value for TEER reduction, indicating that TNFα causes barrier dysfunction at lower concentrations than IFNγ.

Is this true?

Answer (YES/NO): NO